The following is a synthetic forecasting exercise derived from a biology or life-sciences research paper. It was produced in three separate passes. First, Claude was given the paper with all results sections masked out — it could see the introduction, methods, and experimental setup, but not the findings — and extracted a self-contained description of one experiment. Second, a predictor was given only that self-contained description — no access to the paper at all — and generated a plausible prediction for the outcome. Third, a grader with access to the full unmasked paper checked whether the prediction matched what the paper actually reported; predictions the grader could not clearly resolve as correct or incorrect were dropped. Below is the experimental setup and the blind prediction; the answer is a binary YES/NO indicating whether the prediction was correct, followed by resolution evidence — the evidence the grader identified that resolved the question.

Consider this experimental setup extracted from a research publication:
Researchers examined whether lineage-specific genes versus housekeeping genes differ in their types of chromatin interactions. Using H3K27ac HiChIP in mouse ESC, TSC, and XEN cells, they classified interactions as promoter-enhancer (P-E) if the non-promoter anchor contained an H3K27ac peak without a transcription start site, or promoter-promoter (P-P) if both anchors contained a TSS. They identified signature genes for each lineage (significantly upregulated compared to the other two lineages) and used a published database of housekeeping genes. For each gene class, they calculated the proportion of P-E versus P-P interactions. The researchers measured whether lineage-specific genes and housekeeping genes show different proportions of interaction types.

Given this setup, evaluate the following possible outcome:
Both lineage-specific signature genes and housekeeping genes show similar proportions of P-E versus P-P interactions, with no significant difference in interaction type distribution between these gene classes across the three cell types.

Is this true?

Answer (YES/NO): NO